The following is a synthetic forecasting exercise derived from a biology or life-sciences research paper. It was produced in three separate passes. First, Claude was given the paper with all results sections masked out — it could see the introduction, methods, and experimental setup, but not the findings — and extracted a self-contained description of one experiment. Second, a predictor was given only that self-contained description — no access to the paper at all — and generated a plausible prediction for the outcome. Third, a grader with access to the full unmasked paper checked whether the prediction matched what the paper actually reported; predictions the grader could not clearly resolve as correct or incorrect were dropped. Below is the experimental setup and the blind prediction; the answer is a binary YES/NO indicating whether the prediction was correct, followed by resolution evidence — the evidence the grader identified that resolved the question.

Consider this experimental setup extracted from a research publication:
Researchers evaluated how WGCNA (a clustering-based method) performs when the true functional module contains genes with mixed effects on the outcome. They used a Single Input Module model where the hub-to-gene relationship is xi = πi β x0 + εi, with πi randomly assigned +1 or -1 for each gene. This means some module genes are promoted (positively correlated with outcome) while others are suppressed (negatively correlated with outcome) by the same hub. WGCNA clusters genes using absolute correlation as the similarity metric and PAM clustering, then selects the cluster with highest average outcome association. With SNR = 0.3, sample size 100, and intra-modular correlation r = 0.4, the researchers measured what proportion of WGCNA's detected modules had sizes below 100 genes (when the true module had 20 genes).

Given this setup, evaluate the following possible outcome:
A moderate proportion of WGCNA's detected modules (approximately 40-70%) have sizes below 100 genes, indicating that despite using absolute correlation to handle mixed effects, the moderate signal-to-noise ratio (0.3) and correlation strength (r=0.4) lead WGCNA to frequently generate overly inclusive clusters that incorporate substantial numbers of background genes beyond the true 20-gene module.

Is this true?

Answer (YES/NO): NO